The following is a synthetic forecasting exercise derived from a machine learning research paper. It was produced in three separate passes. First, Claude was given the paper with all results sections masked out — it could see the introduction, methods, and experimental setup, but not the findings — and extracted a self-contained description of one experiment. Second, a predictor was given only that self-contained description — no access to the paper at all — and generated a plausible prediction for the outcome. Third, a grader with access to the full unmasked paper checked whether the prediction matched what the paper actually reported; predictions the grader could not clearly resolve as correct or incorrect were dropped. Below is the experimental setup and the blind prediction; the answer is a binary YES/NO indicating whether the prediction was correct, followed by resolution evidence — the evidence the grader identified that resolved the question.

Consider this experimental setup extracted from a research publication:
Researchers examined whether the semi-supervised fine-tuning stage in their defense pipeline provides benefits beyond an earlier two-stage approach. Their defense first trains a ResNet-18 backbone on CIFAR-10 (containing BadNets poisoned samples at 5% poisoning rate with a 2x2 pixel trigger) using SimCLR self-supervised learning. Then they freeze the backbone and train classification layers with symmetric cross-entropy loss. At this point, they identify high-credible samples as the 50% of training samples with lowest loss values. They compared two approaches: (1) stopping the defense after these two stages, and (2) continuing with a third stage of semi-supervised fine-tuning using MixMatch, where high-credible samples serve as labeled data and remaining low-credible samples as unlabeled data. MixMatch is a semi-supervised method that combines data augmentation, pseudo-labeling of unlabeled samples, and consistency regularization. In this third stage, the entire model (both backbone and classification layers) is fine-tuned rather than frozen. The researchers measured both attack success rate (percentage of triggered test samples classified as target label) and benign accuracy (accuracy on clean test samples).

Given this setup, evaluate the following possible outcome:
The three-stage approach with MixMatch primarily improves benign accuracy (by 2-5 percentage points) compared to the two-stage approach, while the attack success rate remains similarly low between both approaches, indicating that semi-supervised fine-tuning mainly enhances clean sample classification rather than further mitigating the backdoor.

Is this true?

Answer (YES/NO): NO